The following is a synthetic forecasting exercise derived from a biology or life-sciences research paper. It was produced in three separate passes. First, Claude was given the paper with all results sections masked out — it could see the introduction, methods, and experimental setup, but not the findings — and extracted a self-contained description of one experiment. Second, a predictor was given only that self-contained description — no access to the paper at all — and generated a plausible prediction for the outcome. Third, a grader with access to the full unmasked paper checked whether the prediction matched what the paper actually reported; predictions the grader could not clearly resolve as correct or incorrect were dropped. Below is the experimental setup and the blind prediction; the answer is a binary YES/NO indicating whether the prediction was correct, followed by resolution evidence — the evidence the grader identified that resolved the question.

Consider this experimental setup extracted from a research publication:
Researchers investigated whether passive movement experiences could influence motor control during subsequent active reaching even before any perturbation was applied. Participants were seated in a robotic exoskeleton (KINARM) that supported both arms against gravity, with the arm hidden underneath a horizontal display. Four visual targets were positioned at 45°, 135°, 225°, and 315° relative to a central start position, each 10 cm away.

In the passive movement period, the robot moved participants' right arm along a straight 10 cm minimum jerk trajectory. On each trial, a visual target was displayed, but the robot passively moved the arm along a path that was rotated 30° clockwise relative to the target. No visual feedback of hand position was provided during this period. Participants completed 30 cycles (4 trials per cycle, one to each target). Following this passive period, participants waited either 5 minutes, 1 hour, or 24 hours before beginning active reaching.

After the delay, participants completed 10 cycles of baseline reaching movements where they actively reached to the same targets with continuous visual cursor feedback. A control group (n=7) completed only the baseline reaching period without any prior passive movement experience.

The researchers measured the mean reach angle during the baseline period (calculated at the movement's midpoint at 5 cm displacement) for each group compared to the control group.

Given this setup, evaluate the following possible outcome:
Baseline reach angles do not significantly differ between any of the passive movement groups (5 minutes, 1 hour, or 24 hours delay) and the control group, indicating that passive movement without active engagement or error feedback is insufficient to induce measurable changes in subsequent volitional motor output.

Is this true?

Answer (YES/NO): NO